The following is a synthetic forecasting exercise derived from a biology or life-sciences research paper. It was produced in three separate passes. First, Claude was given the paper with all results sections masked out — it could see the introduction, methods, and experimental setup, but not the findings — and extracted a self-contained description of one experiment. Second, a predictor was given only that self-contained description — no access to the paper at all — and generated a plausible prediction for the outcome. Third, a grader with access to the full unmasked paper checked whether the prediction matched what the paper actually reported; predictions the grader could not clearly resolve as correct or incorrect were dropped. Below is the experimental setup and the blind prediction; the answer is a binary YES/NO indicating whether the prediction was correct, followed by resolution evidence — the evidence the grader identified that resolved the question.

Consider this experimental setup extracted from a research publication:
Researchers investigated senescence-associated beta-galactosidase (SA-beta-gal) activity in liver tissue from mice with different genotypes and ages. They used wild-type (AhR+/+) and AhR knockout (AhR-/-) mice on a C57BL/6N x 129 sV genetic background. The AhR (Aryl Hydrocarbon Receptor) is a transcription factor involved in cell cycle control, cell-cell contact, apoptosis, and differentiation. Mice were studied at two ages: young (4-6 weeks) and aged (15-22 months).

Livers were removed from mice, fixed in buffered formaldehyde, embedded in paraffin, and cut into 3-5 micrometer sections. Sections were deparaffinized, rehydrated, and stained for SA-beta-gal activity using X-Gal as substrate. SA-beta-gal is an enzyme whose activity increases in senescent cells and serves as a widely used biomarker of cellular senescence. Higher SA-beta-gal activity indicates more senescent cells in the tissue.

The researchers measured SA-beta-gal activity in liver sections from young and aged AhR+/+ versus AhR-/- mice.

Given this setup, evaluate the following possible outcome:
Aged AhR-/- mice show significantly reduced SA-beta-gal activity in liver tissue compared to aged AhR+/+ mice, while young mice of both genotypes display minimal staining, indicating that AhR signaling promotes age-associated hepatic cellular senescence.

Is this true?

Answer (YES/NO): NO